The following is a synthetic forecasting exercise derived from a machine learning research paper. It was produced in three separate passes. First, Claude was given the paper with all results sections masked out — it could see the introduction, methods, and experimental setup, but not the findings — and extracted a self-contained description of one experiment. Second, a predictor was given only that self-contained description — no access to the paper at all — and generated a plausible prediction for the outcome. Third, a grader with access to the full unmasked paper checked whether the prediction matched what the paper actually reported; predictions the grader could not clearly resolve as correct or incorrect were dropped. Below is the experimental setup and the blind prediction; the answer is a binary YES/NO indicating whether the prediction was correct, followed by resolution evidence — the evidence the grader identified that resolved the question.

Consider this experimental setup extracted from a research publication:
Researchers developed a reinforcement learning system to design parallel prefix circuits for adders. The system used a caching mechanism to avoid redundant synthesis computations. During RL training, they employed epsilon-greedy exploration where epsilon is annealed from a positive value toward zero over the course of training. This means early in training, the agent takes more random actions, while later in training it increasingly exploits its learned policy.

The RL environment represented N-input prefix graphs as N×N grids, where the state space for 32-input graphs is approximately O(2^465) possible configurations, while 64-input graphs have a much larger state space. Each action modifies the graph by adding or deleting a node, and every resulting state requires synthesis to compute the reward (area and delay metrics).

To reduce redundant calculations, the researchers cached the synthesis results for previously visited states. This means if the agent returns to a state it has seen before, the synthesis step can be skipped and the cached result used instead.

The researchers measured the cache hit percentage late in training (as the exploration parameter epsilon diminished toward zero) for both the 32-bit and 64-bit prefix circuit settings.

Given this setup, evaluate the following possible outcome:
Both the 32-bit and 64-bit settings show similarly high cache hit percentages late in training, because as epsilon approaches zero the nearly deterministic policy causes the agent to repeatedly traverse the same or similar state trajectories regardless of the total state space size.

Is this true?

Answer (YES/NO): NO